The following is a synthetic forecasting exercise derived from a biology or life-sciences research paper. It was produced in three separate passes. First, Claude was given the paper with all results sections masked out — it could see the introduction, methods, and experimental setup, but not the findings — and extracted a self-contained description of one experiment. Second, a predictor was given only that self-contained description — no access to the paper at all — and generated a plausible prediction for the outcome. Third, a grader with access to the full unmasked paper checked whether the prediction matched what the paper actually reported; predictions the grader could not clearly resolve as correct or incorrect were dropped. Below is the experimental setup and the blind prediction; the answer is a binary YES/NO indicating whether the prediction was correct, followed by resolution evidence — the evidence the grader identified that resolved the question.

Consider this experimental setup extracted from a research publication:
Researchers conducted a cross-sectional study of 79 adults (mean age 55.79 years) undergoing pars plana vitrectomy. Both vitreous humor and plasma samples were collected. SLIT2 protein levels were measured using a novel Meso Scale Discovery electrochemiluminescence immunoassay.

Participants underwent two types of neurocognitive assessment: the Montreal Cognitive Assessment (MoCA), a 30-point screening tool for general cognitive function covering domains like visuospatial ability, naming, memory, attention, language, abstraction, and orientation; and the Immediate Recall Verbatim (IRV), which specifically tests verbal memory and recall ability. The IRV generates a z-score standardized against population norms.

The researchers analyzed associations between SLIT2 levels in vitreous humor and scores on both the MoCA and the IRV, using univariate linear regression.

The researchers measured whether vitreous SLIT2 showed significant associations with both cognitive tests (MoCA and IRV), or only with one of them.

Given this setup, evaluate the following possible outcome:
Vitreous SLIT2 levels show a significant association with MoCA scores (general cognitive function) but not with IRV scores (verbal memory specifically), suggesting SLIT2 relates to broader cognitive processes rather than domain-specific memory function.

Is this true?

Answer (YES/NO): NO